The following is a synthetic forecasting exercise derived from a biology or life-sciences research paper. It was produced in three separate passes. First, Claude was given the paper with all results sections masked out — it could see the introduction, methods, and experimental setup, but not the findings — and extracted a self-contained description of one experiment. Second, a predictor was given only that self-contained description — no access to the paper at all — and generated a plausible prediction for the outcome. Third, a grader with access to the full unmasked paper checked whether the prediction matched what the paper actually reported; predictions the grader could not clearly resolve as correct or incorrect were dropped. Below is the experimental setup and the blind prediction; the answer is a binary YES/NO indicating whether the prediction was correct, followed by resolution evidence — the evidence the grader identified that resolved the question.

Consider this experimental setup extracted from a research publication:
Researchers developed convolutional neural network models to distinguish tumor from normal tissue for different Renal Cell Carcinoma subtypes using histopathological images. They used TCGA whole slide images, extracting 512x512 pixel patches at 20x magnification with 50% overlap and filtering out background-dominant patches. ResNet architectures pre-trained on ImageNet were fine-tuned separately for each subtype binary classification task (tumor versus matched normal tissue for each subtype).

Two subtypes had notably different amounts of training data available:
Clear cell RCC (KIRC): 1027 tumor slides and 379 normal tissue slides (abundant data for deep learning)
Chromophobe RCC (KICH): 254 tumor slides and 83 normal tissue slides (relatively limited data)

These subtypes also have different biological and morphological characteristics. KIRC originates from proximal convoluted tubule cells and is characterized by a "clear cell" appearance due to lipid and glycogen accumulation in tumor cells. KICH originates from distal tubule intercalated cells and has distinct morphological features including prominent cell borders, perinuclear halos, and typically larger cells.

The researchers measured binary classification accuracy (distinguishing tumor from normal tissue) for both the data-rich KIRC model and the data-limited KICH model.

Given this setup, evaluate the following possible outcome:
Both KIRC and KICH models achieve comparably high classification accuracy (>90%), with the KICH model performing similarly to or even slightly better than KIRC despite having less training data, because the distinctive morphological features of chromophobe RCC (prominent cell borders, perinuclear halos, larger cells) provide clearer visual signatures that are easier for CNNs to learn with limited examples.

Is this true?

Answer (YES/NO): NO